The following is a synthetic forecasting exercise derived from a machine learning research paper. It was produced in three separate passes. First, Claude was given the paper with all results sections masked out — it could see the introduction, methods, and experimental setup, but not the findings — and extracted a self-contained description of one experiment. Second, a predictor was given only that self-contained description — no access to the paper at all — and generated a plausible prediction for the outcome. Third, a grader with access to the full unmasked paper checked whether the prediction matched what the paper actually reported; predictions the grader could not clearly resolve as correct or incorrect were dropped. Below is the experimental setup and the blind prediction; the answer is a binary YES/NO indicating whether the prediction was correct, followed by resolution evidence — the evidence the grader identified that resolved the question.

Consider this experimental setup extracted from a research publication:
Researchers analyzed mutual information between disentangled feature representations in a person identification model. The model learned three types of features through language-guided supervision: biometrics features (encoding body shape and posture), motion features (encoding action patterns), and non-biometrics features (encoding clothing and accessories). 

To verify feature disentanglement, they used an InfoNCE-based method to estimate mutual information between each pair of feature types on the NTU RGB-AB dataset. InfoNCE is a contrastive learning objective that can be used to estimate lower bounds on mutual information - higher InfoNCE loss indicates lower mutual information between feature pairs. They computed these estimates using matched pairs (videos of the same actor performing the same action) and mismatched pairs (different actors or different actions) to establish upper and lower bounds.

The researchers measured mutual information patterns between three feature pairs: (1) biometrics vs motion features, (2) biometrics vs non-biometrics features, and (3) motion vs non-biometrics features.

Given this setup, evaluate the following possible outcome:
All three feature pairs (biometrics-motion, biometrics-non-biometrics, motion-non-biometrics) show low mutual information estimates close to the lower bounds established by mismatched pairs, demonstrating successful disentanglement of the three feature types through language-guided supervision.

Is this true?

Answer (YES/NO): NO